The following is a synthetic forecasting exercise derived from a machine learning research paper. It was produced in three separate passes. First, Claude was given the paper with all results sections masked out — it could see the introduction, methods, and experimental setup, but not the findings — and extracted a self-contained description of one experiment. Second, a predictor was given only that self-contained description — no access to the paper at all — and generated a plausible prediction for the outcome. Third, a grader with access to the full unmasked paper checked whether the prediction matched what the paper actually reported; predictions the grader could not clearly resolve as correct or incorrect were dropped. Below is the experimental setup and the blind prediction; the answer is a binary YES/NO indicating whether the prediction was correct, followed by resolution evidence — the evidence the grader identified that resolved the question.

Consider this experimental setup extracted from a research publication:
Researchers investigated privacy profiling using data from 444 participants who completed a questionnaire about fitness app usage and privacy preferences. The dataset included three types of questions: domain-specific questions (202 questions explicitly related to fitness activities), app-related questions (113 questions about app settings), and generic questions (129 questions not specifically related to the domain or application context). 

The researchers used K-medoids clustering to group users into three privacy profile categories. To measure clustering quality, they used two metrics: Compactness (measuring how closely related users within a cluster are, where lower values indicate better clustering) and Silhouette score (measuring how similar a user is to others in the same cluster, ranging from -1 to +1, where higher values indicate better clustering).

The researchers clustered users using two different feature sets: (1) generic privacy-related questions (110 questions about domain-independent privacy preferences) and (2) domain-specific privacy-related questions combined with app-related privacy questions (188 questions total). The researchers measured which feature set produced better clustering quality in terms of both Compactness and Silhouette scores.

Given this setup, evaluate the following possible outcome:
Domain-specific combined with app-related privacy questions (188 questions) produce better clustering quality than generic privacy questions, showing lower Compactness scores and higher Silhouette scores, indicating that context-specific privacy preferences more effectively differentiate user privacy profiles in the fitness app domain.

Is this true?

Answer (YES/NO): NO